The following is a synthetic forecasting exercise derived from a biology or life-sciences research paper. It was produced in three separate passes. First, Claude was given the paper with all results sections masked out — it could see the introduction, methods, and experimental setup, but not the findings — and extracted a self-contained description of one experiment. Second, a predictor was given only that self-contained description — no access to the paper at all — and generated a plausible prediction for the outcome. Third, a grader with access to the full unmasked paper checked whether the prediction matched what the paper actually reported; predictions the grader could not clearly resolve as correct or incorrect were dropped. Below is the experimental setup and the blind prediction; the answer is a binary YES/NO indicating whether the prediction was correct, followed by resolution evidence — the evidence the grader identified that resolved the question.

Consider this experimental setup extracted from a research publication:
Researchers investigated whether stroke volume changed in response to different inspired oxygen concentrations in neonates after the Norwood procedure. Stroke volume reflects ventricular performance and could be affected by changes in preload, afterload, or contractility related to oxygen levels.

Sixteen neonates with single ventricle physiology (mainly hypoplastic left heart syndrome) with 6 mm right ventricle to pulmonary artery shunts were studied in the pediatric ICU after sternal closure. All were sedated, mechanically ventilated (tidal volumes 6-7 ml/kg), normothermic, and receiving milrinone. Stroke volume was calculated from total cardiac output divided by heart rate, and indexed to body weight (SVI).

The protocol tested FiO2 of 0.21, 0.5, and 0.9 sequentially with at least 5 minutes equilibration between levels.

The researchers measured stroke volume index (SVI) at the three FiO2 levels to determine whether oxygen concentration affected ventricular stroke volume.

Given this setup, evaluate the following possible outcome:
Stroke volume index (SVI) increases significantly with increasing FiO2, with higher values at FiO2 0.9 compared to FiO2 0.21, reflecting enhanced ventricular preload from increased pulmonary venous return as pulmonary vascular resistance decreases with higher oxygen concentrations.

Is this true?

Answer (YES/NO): NO